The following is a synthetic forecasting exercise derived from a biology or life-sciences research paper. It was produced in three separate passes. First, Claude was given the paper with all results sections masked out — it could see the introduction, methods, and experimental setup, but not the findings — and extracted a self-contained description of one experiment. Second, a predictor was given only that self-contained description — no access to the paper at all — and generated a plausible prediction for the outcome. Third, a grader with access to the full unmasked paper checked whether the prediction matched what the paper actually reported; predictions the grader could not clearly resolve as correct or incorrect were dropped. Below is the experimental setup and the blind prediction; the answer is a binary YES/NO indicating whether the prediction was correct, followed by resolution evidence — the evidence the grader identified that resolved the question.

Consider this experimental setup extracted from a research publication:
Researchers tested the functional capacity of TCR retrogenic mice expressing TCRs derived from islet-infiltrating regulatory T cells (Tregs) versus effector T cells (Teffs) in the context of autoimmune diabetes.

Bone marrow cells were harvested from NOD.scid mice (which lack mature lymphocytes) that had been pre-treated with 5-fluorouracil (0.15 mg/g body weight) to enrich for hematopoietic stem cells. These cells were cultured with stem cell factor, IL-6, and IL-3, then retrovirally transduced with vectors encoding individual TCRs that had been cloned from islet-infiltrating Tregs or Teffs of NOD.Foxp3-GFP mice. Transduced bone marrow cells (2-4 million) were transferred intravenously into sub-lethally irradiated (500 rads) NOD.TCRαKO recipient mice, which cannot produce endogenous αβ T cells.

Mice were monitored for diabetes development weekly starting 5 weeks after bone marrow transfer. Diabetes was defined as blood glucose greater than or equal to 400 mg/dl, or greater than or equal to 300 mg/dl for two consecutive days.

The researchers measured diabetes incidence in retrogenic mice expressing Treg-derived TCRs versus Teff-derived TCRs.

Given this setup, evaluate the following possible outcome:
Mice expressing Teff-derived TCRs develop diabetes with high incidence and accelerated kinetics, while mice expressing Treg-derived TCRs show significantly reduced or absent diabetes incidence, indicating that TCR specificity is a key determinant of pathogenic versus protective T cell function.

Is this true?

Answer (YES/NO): NO